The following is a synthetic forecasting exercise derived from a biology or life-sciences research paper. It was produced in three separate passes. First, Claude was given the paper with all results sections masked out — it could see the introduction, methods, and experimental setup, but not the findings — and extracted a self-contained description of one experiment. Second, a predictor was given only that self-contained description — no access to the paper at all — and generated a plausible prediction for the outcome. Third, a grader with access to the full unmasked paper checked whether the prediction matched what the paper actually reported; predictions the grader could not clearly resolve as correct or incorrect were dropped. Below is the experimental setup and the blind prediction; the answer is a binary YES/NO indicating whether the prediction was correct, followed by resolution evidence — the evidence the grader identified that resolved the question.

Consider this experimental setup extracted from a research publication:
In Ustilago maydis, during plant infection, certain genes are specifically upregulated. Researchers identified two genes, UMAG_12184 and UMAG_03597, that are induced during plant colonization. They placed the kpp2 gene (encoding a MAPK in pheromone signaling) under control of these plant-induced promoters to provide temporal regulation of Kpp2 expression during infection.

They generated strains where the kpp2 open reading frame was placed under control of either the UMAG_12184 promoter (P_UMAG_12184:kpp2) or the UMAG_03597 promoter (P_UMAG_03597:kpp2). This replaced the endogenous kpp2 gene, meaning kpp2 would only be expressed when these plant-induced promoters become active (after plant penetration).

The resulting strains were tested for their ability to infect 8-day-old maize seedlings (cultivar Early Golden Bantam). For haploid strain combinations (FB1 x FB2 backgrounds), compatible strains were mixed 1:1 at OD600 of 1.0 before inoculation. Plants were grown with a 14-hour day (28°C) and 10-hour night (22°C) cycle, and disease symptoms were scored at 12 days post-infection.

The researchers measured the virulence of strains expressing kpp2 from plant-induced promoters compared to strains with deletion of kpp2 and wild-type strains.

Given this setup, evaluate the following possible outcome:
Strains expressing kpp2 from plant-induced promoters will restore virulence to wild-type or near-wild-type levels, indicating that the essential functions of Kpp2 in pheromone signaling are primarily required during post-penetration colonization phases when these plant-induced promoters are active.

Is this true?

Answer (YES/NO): NO